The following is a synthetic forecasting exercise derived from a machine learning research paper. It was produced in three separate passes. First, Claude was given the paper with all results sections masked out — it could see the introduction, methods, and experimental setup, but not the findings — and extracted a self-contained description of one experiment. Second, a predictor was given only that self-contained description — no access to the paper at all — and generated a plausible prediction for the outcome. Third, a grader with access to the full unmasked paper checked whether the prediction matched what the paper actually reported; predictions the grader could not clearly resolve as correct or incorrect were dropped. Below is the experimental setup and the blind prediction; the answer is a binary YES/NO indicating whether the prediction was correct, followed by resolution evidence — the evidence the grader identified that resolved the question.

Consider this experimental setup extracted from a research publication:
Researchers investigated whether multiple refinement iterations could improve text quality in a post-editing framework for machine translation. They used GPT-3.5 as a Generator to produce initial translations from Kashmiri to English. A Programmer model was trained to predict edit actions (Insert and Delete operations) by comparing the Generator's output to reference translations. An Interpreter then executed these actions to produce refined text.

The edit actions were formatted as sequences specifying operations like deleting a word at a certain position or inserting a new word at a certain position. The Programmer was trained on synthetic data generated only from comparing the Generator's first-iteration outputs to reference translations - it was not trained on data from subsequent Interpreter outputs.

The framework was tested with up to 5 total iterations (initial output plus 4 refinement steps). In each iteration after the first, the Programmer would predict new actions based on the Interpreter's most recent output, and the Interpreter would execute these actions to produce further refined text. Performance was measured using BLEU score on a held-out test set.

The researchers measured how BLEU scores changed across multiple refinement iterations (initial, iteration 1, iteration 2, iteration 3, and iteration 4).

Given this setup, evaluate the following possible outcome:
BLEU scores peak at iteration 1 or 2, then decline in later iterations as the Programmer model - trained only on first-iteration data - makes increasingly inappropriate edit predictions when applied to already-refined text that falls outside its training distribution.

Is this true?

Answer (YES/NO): NO